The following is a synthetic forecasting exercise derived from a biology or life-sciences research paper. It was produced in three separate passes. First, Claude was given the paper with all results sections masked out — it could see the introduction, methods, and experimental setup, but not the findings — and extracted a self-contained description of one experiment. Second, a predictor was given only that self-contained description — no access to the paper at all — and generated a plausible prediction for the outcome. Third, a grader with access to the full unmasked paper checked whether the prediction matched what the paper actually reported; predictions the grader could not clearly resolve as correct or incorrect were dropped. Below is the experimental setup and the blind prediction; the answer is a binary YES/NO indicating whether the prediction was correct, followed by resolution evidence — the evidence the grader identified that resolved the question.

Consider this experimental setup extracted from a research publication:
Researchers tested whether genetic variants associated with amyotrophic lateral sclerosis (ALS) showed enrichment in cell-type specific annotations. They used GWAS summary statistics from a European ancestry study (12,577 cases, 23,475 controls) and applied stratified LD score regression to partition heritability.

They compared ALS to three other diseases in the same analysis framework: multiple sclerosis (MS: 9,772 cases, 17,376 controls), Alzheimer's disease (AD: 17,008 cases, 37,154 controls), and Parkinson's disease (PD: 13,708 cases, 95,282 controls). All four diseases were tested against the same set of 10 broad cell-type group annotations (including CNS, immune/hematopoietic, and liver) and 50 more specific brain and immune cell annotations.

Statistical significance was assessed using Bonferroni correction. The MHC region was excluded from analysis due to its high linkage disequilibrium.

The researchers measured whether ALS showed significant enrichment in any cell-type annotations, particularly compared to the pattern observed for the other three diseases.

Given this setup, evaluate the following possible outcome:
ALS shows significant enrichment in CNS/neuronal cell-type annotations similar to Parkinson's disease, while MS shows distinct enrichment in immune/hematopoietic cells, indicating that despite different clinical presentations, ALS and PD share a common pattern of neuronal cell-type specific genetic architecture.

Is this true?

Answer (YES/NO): NO